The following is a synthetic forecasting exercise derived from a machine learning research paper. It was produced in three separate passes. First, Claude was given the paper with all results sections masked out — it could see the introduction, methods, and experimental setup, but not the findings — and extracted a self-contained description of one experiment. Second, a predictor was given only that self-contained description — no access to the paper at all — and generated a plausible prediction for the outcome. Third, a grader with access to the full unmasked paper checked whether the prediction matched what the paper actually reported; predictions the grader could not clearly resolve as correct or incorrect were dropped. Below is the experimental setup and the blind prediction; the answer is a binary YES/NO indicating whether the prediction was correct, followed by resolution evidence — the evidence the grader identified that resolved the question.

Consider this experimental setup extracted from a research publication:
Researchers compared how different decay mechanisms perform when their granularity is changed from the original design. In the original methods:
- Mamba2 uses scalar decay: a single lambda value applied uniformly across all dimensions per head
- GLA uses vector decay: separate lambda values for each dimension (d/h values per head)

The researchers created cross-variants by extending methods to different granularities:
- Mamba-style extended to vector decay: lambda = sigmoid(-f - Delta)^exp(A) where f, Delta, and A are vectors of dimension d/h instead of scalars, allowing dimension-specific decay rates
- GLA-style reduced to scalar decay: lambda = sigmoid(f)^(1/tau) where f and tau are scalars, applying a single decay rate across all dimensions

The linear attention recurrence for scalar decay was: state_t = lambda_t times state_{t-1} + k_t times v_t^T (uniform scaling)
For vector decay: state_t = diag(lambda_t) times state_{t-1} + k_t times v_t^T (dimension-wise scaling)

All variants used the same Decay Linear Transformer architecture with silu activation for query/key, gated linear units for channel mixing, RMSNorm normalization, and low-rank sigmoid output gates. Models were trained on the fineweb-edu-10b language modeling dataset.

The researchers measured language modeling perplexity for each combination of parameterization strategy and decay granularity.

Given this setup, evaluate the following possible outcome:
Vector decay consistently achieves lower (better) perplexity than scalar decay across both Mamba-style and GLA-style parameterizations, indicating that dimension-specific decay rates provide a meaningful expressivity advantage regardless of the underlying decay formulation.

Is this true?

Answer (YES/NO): NO